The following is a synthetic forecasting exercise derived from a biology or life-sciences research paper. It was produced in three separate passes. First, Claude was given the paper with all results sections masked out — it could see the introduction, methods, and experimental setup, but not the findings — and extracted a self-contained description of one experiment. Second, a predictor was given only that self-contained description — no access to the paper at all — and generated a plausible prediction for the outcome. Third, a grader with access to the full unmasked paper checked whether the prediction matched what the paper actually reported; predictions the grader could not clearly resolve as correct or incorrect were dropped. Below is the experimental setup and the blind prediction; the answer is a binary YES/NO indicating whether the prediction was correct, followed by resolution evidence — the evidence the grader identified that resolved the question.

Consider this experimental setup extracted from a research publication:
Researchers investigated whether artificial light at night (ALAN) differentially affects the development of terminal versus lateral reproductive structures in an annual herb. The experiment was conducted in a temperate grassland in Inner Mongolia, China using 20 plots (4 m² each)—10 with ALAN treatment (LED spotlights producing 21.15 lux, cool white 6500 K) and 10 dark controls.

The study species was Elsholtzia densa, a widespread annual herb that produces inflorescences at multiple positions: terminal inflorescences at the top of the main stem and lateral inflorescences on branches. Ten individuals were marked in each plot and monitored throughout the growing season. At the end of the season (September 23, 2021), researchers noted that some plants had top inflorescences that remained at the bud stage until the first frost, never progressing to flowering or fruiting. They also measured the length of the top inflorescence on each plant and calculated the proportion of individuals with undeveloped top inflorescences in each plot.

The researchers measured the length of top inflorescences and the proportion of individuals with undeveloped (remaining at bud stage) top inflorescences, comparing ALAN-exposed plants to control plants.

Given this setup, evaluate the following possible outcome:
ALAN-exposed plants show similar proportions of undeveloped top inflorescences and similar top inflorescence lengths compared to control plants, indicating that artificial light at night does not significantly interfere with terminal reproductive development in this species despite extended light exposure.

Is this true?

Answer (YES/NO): NO